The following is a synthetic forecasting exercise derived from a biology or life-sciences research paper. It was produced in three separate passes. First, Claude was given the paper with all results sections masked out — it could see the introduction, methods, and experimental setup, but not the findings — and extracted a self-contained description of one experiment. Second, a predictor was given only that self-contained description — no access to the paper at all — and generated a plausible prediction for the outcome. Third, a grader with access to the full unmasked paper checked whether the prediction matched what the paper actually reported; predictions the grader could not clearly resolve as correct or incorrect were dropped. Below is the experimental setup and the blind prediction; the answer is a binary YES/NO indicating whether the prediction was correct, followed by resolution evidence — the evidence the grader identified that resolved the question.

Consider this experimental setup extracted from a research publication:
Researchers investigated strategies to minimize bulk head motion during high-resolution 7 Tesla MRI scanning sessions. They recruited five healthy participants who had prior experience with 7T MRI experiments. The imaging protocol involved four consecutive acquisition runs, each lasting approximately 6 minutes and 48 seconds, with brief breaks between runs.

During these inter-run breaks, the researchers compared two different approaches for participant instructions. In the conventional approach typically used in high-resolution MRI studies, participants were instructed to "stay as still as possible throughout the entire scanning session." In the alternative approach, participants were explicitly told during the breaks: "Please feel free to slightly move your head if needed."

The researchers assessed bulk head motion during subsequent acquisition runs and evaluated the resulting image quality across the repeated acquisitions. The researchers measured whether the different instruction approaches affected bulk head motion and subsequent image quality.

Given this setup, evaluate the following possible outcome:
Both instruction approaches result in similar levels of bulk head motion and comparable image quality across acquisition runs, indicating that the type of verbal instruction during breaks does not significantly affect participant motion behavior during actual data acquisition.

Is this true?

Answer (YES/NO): NO